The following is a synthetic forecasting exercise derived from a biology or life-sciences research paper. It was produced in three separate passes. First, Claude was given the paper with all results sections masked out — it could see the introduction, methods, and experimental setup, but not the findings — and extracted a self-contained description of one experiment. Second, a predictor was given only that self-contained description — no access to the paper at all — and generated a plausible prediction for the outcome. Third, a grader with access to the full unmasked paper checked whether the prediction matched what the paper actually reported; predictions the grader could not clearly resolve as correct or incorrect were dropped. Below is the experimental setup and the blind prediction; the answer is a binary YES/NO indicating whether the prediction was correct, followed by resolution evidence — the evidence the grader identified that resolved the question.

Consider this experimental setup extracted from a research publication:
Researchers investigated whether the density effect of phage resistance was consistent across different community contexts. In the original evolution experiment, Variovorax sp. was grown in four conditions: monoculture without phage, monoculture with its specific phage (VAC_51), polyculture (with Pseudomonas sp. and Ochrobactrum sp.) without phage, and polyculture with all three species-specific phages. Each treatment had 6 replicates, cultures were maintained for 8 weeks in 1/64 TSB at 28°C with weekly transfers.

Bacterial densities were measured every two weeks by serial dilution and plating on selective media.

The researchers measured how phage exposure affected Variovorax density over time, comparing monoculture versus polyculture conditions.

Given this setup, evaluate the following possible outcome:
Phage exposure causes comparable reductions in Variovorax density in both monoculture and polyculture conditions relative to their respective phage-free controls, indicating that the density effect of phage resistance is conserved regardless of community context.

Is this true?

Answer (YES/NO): NO